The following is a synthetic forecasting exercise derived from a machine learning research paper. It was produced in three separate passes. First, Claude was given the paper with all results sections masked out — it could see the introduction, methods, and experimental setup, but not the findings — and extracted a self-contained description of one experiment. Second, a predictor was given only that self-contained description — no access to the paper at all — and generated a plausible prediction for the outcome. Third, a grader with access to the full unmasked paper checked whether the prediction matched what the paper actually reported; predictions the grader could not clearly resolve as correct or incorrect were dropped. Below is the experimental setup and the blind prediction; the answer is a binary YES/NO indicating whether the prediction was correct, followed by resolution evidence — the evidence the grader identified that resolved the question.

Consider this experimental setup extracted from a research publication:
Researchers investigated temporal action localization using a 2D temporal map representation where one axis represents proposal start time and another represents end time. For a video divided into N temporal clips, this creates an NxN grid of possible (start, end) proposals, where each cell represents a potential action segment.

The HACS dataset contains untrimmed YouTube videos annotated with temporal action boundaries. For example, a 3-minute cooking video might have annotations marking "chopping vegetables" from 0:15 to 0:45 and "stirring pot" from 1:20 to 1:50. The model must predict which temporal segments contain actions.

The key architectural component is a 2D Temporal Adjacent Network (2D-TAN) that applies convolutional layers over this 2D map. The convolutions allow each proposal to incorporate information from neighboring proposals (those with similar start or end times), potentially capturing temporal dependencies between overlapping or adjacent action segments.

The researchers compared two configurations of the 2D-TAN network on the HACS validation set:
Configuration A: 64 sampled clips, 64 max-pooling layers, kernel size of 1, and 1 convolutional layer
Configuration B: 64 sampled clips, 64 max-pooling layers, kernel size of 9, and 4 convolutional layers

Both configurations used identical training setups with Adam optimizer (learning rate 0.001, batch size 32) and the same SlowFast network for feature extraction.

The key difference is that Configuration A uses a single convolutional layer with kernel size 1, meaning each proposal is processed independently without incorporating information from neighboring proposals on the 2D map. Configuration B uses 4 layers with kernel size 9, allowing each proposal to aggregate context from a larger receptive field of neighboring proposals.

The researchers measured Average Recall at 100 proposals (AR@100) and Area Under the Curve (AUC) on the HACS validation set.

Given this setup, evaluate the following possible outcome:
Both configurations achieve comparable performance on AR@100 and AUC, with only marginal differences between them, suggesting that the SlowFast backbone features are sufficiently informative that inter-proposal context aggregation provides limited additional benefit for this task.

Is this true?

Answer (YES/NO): NO